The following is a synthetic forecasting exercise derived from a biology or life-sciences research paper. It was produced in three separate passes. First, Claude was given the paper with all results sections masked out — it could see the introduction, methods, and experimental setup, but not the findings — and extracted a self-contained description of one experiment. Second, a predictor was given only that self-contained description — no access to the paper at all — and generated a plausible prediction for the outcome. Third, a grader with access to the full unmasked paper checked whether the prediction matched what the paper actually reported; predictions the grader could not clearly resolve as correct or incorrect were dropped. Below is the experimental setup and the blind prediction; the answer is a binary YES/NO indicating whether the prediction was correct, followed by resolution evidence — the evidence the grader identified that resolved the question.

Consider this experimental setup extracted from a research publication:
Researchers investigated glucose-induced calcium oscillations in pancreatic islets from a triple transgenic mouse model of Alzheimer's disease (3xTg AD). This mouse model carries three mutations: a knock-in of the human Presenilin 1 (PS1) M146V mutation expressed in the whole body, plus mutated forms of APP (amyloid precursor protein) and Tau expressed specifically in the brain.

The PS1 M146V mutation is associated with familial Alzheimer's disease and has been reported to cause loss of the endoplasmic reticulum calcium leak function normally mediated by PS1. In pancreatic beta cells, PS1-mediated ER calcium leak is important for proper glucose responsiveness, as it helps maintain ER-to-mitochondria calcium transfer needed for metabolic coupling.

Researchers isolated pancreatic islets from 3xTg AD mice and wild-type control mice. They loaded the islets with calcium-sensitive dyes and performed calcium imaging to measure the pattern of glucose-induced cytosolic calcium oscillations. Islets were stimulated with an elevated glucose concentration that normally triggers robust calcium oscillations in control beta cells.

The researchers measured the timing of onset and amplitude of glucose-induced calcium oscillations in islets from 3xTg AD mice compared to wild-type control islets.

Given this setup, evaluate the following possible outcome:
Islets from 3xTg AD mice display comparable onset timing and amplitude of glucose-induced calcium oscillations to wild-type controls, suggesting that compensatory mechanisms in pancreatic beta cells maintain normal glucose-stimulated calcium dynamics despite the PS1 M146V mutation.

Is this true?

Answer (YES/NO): NO